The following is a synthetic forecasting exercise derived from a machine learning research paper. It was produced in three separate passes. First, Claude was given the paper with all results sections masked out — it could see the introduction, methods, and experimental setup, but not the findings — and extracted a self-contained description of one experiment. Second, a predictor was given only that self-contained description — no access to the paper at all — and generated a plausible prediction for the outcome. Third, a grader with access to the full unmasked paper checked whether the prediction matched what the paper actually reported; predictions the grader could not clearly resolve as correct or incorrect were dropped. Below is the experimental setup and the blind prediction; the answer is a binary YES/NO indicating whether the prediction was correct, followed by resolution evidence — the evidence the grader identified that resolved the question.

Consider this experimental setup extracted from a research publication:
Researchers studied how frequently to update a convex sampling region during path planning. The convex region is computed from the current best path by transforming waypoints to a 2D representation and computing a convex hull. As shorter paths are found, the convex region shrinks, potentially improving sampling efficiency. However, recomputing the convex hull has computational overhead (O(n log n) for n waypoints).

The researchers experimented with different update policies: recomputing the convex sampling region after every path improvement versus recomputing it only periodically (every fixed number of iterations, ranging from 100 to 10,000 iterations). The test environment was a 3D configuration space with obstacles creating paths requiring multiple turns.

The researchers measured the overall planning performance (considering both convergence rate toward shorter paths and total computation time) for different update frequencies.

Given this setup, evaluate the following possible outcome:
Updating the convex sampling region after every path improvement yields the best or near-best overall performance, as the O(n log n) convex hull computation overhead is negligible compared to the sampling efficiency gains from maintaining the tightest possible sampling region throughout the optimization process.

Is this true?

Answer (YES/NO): NO